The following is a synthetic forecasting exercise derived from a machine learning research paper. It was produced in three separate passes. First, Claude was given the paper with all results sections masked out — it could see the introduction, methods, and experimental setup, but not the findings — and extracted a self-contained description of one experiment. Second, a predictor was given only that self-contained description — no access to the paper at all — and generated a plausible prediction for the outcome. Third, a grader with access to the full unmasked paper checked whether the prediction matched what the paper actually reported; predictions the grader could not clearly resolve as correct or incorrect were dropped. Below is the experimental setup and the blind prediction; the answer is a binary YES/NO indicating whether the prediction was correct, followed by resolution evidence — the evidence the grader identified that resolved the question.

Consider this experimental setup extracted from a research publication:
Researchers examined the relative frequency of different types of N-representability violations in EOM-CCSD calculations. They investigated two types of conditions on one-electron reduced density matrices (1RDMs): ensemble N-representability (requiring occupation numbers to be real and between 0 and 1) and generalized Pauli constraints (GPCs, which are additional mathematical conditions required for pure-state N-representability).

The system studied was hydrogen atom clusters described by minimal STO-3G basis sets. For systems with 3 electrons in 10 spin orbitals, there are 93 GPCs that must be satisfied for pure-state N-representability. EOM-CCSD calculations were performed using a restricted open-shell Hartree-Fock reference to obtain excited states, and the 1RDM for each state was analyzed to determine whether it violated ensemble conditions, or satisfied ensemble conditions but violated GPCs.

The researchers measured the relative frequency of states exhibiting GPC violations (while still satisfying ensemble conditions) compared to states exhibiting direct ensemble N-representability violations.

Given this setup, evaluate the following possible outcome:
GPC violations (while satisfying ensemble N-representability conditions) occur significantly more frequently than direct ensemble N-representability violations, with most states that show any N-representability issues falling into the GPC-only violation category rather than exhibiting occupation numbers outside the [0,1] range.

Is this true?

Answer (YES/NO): NO